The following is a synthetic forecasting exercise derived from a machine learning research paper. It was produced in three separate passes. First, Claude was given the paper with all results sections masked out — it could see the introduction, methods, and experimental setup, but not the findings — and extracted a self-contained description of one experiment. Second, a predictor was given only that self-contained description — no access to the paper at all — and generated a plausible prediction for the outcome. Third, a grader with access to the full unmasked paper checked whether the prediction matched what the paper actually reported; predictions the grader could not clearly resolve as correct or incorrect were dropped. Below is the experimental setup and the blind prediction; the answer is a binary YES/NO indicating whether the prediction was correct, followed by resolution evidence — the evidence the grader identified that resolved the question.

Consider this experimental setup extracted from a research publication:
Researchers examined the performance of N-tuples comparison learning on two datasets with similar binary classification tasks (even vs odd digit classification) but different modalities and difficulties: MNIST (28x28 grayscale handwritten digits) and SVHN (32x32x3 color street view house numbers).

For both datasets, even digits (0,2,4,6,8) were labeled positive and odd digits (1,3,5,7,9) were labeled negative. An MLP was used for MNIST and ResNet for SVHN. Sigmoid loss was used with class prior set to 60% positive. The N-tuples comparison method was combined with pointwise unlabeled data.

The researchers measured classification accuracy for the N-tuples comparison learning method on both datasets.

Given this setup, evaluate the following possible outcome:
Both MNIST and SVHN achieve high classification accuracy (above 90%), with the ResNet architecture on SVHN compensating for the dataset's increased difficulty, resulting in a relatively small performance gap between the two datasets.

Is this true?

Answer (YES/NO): NO